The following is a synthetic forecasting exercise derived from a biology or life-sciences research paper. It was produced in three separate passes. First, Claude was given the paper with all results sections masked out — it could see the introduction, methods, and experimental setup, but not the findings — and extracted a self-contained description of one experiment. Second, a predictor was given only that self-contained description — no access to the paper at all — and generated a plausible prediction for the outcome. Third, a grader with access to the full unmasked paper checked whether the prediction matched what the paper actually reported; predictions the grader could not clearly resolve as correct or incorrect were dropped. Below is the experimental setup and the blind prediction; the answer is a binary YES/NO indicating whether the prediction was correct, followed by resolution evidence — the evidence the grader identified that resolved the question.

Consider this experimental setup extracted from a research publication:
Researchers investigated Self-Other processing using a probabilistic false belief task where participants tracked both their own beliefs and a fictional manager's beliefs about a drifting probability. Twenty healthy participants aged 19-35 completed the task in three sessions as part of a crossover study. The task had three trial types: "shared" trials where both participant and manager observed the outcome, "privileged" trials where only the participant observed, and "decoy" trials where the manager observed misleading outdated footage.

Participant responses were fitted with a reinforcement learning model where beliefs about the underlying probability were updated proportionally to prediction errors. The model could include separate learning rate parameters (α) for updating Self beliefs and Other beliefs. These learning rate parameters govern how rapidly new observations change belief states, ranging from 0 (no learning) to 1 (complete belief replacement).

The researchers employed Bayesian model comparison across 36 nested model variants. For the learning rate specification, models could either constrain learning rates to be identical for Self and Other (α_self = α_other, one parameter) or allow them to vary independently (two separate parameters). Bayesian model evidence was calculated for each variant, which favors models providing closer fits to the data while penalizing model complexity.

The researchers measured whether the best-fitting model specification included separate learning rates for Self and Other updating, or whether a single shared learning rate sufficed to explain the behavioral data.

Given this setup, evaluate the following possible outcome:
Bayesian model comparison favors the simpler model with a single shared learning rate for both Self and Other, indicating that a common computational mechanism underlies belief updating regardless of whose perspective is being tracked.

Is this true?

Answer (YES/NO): YES